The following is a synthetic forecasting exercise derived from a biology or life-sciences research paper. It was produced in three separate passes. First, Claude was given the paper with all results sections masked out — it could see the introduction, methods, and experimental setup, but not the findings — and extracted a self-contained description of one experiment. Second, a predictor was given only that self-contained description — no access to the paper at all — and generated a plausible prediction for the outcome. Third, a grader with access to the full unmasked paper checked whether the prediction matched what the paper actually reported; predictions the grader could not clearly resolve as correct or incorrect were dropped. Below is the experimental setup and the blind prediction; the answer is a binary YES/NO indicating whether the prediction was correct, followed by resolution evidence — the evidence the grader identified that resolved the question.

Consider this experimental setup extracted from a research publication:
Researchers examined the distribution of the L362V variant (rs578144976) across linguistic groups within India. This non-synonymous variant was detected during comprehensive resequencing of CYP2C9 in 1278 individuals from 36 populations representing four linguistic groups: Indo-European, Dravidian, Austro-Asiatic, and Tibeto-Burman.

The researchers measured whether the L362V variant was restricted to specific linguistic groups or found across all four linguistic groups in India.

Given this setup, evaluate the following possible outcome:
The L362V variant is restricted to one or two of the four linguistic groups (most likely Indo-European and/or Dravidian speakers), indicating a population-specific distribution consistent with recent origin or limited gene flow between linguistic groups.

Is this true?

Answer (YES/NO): NO